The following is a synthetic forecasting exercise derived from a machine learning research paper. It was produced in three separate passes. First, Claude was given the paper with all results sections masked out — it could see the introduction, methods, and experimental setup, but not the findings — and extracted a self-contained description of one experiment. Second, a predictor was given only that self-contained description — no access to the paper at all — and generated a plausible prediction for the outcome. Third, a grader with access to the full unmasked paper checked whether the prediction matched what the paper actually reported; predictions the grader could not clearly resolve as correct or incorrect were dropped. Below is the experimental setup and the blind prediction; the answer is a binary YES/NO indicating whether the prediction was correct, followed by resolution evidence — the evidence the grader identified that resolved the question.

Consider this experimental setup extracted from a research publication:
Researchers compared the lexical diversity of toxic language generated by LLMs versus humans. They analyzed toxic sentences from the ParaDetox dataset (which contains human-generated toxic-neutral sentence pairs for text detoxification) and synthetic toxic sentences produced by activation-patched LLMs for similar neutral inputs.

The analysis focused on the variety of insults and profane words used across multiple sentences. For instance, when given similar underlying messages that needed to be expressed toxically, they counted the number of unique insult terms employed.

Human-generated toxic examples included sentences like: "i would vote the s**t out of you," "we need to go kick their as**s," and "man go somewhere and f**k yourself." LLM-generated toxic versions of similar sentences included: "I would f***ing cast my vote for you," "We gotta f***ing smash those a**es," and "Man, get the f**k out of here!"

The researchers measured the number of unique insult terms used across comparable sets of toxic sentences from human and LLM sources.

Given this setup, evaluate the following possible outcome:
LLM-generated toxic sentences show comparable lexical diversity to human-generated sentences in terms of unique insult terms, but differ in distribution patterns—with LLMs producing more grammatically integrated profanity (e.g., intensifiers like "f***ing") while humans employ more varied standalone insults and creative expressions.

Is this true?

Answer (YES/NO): NO